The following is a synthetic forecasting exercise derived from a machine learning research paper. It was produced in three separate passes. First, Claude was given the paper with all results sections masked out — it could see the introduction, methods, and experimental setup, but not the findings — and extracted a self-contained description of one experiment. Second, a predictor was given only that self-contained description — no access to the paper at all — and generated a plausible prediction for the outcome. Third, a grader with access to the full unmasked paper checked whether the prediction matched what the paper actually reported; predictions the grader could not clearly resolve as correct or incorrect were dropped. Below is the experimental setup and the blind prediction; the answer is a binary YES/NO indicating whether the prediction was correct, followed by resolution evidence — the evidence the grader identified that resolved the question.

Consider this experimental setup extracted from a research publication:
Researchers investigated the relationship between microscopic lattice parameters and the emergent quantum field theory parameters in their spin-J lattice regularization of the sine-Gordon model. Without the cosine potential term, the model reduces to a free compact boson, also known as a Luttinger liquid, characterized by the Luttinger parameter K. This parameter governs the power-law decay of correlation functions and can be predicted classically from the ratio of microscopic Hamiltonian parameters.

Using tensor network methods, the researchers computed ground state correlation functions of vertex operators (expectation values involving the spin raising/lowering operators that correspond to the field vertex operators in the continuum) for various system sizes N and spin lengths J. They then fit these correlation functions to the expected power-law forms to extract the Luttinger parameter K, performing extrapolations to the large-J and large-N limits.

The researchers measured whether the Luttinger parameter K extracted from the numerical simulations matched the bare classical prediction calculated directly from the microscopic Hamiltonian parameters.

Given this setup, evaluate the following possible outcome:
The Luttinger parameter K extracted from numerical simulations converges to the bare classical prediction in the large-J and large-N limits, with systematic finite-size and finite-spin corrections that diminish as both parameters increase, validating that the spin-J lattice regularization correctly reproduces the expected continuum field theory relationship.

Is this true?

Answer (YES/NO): NO